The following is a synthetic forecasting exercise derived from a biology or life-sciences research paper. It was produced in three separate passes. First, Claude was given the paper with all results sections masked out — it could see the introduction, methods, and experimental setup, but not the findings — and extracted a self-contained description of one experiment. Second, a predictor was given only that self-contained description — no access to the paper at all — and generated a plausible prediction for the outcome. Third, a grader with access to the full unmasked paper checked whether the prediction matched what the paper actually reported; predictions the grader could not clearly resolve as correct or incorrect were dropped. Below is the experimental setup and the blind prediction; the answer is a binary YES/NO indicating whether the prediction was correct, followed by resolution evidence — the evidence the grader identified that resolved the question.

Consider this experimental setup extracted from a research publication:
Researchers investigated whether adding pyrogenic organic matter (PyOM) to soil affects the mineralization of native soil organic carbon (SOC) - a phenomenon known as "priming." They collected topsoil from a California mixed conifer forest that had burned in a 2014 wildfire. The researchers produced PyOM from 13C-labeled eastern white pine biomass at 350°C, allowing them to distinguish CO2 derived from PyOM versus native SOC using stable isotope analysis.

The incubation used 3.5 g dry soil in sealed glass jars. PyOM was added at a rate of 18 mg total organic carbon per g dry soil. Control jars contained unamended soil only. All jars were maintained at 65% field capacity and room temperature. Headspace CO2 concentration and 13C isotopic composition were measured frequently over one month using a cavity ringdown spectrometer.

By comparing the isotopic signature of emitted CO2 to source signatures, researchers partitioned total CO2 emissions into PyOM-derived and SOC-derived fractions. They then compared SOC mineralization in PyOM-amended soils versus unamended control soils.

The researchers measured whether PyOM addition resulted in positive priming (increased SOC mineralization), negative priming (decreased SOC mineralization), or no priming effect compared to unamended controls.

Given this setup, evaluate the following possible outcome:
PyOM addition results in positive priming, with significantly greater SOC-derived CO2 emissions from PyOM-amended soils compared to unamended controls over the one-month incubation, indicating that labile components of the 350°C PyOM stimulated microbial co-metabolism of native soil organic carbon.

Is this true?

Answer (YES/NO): YES